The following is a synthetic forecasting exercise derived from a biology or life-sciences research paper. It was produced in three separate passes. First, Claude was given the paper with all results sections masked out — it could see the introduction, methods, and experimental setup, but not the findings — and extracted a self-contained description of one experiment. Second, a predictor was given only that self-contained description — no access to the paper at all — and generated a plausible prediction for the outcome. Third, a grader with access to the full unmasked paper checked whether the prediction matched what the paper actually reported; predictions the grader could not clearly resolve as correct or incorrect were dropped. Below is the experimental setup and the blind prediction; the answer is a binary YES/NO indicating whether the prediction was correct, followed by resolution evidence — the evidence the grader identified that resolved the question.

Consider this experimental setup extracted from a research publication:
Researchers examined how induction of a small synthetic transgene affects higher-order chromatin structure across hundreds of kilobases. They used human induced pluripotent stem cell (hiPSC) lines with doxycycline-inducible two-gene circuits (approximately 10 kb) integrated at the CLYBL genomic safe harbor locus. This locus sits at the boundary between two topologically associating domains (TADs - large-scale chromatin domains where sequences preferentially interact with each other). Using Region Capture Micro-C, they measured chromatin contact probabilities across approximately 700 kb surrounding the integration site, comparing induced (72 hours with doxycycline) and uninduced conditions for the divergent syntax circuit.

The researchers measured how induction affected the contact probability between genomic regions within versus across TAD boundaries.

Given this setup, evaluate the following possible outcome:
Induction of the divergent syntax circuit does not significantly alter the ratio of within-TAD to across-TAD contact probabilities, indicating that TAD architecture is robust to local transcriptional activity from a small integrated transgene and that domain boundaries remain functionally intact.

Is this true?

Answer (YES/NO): NO